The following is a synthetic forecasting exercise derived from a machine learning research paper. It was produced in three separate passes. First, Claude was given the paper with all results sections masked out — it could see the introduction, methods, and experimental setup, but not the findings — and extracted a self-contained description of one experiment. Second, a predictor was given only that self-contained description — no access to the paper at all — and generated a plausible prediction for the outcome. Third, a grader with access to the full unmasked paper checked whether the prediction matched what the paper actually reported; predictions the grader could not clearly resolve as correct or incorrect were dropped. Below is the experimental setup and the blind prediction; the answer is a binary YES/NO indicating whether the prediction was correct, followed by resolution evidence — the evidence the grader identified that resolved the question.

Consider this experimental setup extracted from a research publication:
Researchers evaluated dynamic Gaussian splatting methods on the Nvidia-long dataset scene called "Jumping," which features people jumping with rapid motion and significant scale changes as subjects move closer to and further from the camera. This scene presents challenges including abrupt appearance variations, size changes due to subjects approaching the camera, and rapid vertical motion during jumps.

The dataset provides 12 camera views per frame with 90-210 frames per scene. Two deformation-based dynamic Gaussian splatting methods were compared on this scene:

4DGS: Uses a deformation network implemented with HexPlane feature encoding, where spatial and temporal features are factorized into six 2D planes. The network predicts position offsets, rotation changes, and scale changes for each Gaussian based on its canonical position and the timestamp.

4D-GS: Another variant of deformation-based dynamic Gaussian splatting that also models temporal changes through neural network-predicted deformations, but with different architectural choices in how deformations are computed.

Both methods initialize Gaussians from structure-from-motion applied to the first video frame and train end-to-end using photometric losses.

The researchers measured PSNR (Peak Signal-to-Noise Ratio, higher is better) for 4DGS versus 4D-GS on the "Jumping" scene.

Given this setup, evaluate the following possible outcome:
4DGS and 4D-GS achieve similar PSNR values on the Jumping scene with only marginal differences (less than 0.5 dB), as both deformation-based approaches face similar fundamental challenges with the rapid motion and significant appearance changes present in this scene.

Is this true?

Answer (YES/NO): NO